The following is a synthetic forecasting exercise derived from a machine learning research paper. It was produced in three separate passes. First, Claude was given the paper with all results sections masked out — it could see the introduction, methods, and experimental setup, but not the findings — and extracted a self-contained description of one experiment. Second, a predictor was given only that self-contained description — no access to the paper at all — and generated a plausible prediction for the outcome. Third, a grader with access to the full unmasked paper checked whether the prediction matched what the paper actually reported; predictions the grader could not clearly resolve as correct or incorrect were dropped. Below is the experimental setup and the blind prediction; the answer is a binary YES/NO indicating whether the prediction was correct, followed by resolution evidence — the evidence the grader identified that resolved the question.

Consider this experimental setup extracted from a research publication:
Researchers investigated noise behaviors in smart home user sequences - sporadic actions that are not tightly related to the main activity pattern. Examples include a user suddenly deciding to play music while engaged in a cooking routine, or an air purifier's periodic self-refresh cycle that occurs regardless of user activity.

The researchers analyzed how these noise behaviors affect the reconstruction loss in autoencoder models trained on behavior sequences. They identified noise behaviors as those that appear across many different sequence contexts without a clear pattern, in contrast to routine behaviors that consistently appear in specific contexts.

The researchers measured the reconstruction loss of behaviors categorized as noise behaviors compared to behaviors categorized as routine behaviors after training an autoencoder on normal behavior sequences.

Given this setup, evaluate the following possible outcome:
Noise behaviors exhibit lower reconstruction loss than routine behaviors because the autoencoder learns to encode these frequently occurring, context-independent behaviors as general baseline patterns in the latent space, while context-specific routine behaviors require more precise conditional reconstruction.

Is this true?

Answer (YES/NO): NO